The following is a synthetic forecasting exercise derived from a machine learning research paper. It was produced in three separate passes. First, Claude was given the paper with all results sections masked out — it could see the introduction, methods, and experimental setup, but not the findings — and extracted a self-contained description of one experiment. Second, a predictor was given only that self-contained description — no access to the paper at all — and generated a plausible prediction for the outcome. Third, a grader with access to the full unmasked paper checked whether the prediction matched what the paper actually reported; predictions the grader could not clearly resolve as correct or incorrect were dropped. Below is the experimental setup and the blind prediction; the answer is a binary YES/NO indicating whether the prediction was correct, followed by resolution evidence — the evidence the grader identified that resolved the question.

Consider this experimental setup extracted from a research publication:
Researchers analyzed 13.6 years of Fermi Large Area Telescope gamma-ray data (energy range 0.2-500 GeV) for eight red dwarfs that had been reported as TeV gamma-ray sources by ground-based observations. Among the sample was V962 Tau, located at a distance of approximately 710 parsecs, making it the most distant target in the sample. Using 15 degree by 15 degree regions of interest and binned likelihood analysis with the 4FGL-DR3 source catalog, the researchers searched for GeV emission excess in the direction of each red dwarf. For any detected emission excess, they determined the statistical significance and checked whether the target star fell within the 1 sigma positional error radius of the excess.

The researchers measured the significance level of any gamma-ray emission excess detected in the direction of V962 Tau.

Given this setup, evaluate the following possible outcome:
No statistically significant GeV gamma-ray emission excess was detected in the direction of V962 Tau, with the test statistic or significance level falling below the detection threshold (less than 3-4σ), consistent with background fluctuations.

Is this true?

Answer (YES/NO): NO